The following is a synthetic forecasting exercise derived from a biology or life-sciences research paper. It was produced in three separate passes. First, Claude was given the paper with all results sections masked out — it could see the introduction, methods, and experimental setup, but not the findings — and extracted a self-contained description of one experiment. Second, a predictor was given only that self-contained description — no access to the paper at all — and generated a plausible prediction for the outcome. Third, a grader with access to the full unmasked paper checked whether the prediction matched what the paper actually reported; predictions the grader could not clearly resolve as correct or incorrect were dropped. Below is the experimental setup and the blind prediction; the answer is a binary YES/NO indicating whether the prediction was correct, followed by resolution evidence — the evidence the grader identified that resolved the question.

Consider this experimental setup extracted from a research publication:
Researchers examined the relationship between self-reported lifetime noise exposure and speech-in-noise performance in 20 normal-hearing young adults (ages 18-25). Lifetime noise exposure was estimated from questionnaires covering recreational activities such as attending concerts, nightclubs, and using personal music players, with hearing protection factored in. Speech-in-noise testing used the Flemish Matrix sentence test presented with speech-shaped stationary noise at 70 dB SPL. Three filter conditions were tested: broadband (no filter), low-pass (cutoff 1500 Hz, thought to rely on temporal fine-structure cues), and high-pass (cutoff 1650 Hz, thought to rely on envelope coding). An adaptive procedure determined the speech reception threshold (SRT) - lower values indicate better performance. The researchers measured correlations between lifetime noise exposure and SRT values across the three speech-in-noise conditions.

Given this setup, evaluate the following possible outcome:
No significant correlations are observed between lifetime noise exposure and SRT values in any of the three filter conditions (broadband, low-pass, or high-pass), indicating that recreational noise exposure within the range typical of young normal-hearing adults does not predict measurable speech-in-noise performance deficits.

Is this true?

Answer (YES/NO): YES